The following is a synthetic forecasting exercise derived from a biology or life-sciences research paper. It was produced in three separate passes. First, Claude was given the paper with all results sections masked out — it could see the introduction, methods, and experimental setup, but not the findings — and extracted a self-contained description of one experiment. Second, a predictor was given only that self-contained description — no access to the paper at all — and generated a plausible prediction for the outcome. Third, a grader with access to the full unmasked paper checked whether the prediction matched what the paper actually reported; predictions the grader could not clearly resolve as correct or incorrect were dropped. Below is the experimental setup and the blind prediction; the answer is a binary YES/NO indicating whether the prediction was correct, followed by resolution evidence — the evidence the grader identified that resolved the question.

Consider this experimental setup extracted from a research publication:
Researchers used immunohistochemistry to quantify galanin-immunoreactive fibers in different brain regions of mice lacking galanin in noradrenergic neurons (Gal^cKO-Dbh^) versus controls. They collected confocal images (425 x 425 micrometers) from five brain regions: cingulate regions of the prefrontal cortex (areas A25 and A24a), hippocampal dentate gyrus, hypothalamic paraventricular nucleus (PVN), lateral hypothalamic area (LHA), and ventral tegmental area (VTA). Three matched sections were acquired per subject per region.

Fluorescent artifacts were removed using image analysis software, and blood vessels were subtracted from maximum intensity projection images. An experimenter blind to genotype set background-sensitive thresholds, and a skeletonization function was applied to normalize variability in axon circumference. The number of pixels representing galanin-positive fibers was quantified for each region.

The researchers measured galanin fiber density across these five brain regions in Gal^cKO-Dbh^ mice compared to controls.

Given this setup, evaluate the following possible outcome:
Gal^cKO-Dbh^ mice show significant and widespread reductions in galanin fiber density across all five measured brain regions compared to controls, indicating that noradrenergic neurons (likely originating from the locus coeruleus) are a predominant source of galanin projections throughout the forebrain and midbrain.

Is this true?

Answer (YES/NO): NO